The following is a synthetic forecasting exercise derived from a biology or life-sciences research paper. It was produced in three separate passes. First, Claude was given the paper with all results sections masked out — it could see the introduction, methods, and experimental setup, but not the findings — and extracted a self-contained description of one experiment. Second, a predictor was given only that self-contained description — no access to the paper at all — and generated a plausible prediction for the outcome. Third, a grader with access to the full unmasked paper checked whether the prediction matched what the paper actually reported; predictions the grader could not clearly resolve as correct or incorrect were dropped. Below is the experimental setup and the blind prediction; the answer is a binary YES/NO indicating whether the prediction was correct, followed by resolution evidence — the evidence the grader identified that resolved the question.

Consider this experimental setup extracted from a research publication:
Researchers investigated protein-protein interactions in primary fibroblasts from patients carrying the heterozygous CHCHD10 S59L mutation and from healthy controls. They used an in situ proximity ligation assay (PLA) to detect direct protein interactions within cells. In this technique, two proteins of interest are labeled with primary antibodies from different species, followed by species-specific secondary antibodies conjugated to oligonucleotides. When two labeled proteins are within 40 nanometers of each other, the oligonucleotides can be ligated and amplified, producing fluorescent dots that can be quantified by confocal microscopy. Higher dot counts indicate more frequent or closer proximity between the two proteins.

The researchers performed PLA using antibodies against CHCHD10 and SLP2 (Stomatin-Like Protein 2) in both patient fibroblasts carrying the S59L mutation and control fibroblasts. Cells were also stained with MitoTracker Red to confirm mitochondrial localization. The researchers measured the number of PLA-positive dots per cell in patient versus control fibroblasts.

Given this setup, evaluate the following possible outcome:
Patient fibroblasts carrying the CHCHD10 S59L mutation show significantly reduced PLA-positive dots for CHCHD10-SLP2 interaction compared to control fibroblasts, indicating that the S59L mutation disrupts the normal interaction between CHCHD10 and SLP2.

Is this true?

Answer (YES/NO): YES